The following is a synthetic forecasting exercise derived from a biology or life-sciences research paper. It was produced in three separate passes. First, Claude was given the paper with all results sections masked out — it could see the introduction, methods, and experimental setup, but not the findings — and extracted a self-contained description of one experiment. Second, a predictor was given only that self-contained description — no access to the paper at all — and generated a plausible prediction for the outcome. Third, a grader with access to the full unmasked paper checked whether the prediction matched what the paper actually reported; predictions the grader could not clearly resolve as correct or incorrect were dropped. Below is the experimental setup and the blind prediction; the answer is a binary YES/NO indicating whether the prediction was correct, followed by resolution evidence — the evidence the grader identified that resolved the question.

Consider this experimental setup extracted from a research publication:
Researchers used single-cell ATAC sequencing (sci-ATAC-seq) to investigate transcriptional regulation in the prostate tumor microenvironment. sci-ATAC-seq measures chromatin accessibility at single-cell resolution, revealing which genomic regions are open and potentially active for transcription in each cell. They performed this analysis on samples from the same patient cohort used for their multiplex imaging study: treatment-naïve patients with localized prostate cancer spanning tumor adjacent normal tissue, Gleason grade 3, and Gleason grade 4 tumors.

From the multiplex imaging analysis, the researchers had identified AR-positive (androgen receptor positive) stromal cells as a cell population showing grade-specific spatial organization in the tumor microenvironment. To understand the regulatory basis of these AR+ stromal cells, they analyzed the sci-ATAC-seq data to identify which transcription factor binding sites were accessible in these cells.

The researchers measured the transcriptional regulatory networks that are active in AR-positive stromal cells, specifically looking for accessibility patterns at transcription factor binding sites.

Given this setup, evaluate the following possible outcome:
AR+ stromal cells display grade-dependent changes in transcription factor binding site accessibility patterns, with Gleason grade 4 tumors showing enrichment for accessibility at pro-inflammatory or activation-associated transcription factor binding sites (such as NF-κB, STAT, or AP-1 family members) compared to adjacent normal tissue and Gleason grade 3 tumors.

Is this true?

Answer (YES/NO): NO